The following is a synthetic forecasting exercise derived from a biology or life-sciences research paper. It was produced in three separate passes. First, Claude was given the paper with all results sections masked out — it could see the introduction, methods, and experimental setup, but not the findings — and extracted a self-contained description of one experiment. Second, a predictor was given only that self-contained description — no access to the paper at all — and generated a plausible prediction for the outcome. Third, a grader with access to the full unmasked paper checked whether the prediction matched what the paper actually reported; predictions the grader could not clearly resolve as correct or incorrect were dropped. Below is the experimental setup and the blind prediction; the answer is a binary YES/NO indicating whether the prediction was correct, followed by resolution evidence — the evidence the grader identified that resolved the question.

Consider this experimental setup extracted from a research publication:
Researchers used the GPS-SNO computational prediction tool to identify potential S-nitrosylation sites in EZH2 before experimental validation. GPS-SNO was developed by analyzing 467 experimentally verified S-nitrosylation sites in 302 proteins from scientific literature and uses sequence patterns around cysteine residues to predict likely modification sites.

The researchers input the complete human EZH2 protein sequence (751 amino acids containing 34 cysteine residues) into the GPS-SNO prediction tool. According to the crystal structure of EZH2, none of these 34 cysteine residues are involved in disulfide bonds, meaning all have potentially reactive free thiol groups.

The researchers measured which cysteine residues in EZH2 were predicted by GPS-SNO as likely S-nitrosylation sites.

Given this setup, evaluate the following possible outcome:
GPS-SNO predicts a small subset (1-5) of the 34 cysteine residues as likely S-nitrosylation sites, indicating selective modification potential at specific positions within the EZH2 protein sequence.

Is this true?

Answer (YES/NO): YES